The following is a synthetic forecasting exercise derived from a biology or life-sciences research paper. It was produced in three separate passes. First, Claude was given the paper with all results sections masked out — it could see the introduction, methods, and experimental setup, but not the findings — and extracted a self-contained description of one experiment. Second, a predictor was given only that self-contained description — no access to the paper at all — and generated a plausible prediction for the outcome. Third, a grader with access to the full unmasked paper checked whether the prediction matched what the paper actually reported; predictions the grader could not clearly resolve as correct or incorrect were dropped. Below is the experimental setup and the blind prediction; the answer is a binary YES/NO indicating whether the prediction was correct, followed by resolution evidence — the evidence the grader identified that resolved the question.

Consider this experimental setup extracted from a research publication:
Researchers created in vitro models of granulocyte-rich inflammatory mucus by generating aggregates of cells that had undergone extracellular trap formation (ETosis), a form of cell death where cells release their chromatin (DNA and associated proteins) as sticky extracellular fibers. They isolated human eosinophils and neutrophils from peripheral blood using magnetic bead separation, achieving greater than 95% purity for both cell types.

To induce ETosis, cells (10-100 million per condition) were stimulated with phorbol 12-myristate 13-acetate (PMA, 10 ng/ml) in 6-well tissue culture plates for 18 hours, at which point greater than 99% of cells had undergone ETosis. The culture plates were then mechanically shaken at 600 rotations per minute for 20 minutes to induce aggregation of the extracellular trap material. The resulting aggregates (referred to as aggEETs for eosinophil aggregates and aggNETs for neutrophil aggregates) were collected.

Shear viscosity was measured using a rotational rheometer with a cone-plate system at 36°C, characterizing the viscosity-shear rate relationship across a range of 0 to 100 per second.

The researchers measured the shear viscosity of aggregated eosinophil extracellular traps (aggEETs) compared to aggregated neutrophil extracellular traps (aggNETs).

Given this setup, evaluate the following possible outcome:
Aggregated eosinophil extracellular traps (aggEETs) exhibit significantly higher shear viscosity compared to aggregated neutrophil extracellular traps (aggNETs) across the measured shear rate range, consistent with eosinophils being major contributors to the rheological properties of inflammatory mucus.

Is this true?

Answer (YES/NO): YES